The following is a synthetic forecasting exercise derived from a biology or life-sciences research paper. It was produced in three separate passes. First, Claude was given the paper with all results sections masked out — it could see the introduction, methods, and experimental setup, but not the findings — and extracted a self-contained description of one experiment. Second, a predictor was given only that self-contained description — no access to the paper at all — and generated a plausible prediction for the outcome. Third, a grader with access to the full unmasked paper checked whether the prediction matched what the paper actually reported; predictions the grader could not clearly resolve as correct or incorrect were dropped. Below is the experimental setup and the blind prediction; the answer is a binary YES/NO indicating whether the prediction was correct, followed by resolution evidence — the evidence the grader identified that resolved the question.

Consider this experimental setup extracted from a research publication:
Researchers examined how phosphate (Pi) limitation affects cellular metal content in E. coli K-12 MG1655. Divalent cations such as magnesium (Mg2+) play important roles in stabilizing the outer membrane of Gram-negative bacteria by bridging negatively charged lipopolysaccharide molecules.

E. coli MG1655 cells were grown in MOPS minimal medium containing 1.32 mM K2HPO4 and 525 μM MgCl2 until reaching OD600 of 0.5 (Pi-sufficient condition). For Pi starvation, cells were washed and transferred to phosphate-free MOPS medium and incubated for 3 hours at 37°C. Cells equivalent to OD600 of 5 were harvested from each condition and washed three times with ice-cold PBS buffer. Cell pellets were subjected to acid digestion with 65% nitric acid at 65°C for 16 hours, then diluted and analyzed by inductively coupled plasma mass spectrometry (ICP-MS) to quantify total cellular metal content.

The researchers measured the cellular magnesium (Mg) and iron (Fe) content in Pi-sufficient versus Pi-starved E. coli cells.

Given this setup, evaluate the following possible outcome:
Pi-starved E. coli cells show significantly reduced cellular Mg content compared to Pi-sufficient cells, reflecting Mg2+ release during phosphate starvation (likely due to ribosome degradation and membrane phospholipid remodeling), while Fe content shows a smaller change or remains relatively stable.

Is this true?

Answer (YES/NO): NO